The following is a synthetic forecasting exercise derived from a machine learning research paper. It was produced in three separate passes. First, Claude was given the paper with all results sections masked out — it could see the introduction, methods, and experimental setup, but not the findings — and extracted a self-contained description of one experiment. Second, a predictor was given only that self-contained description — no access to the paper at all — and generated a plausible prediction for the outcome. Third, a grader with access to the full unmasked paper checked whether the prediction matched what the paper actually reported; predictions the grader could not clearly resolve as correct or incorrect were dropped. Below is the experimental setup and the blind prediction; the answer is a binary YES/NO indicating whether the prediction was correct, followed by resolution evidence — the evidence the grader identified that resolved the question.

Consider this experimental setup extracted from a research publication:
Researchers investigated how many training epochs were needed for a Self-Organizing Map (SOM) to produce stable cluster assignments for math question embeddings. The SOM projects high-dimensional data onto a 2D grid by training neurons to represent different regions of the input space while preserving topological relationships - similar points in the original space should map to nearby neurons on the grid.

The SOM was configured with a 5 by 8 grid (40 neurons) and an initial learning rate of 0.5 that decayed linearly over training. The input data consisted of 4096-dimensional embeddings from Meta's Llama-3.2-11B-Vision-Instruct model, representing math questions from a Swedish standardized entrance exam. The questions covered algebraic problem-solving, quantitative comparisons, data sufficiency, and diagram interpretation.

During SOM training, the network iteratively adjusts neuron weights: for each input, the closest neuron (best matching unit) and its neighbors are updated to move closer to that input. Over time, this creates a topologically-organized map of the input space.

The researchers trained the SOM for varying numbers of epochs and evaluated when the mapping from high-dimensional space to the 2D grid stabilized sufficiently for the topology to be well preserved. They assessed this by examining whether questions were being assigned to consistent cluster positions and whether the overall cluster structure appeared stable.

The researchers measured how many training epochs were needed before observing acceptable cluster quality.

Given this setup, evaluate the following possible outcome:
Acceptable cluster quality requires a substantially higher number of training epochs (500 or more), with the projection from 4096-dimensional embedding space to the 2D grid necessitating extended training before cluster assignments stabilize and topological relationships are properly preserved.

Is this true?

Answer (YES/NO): NO